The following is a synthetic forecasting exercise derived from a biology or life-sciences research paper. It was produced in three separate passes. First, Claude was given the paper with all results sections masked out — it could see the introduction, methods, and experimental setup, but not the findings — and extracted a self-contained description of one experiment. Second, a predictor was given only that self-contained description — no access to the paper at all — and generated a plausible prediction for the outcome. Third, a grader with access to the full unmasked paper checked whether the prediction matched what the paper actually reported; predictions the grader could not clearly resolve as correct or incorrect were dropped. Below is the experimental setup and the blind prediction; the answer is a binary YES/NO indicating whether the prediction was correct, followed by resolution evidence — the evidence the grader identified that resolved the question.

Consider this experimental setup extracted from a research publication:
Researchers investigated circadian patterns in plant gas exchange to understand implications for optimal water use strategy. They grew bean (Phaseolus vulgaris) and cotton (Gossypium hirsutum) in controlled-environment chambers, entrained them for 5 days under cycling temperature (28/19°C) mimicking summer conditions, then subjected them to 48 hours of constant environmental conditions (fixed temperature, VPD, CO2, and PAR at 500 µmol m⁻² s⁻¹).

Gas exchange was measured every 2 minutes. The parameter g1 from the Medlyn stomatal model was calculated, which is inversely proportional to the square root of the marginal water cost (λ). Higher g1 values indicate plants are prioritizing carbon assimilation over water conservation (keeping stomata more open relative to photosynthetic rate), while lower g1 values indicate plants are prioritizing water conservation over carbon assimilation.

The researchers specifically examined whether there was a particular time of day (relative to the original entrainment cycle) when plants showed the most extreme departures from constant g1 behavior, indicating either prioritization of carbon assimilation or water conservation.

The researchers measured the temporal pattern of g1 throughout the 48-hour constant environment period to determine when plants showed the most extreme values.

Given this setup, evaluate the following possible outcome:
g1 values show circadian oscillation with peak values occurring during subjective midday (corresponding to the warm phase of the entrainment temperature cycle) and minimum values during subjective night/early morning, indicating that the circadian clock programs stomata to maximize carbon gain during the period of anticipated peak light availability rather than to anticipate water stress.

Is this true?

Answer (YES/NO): NO